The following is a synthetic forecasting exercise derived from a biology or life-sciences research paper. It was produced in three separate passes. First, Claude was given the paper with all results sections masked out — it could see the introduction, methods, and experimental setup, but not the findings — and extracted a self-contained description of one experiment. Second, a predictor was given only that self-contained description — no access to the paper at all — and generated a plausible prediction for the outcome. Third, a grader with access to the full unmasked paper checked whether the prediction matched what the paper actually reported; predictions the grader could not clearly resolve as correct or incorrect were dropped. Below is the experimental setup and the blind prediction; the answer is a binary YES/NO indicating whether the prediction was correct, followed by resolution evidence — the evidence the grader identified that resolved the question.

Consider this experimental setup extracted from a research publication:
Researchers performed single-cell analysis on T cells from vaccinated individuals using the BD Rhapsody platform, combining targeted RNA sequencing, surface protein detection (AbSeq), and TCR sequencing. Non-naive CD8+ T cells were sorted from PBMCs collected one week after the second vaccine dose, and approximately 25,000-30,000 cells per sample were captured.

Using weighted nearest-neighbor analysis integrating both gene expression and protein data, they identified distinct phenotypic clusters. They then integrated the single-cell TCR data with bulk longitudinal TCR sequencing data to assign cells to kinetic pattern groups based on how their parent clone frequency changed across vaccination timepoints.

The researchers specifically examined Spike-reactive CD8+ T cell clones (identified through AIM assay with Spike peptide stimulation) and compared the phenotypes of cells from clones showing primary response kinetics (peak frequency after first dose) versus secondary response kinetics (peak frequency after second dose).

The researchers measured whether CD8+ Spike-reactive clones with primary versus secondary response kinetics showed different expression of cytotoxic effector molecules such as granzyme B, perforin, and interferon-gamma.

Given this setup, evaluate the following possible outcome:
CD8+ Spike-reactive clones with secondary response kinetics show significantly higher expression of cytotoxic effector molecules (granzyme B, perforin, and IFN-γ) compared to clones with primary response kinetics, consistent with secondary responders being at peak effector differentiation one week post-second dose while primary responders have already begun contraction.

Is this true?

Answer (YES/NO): NO